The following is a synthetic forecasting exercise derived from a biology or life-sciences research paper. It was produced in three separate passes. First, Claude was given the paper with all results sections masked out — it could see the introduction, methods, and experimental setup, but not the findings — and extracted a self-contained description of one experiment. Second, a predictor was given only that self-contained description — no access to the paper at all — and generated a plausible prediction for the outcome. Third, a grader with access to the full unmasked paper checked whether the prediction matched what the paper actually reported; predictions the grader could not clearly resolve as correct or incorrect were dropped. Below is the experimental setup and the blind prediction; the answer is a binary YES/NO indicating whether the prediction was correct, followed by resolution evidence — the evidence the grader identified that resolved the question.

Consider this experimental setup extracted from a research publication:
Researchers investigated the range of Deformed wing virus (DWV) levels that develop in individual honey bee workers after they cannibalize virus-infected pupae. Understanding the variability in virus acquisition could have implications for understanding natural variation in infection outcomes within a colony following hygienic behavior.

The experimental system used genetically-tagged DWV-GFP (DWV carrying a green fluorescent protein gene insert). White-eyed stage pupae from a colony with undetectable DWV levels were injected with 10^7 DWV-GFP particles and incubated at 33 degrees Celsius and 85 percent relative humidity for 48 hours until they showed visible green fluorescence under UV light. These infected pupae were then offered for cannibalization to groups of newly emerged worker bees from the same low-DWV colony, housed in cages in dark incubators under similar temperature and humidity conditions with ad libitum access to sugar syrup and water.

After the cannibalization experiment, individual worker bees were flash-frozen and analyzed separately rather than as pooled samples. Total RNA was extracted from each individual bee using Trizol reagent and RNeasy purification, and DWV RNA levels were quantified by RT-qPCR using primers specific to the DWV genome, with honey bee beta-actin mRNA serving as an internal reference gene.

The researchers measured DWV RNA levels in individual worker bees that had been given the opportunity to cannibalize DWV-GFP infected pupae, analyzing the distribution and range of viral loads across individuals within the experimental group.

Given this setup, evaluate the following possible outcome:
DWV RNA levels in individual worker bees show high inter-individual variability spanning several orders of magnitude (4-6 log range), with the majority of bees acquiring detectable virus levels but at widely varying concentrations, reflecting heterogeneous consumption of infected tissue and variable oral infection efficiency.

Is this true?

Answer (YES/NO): NO